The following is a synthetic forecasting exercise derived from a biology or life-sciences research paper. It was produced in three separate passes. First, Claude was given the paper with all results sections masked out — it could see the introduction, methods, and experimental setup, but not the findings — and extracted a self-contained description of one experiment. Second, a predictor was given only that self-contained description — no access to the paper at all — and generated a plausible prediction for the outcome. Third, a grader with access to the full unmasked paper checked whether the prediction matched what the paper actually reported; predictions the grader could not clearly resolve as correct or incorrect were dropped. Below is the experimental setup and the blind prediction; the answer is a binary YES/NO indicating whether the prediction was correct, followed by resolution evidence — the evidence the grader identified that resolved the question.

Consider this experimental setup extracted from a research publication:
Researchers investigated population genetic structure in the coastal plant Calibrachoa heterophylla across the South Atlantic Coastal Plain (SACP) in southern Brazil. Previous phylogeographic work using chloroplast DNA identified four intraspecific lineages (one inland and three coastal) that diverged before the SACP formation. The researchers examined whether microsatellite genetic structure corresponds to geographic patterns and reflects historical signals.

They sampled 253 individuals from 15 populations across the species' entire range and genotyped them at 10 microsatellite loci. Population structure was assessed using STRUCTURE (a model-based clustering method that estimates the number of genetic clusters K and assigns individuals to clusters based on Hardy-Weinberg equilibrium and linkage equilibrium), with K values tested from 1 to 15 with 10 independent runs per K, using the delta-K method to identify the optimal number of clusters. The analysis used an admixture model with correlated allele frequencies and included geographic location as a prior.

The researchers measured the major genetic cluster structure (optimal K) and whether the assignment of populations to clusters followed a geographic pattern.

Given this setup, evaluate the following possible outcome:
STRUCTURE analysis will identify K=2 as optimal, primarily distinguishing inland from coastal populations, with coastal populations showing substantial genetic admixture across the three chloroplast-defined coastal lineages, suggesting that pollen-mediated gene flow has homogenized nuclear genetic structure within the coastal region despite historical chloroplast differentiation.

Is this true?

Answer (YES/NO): NO